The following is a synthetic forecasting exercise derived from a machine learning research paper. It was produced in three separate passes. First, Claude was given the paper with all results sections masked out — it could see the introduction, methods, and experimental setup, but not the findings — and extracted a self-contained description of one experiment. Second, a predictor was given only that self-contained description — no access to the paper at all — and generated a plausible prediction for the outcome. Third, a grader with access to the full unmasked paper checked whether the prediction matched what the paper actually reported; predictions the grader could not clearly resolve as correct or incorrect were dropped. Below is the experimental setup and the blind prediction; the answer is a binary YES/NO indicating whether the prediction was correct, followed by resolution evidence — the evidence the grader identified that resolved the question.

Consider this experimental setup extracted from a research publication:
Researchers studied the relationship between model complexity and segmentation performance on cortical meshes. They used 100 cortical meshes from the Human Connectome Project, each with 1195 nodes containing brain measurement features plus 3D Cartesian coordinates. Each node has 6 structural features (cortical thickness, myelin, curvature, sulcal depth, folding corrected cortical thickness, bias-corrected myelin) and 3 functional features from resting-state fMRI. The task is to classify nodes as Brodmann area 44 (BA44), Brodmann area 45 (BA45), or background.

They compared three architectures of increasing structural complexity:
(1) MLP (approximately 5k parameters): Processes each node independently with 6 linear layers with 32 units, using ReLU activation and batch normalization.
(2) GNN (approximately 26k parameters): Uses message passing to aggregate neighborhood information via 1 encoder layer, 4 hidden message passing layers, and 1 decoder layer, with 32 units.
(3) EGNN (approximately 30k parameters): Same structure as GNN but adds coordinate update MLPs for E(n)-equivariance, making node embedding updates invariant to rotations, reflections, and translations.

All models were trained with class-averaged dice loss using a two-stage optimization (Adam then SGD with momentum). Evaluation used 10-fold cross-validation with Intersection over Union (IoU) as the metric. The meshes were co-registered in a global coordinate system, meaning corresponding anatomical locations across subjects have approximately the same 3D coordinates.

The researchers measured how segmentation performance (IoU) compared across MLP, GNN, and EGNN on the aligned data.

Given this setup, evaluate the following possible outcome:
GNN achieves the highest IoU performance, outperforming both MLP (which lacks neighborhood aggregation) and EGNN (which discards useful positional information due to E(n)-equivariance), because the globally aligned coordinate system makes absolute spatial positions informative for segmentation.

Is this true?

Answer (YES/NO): YES